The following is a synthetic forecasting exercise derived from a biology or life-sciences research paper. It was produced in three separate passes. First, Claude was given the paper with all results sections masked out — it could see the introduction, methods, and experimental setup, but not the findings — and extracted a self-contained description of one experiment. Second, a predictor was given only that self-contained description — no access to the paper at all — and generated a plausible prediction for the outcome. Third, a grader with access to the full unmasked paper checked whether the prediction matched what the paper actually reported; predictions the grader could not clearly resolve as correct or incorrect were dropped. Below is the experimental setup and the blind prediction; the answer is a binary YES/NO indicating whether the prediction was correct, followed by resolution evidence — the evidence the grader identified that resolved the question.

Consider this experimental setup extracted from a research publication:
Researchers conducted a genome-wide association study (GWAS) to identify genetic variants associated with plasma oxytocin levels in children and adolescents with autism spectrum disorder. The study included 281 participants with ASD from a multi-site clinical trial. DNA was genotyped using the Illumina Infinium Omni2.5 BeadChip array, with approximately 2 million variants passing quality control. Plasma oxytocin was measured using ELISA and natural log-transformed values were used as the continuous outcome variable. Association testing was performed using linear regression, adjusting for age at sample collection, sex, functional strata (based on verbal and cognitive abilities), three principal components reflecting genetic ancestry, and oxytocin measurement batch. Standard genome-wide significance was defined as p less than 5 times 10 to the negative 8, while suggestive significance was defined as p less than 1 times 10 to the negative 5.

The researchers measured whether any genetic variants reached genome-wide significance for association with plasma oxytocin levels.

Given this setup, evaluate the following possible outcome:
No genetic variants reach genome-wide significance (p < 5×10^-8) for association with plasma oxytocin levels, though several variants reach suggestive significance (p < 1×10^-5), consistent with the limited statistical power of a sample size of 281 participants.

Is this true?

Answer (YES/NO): YES